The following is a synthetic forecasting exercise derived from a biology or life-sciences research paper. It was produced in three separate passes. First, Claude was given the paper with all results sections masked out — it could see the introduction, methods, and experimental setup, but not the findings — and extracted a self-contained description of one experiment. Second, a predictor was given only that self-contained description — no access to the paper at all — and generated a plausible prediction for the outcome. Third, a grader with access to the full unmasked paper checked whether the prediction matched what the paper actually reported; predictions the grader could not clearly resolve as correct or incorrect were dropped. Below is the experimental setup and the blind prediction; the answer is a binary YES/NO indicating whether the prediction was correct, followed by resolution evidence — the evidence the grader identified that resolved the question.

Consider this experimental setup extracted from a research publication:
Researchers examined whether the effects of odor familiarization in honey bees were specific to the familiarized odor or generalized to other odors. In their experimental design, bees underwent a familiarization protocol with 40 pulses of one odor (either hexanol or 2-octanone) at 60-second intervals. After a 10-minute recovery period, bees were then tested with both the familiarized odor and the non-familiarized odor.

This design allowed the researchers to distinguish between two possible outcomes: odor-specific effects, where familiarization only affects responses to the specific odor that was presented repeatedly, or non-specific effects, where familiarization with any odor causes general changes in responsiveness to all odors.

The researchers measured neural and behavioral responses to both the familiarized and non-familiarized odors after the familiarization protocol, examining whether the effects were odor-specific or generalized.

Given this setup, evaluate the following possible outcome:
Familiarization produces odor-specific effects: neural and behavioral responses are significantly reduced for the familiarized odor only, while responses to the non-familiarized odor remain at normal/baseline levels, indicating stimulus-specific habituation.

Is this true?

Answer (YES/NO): NO